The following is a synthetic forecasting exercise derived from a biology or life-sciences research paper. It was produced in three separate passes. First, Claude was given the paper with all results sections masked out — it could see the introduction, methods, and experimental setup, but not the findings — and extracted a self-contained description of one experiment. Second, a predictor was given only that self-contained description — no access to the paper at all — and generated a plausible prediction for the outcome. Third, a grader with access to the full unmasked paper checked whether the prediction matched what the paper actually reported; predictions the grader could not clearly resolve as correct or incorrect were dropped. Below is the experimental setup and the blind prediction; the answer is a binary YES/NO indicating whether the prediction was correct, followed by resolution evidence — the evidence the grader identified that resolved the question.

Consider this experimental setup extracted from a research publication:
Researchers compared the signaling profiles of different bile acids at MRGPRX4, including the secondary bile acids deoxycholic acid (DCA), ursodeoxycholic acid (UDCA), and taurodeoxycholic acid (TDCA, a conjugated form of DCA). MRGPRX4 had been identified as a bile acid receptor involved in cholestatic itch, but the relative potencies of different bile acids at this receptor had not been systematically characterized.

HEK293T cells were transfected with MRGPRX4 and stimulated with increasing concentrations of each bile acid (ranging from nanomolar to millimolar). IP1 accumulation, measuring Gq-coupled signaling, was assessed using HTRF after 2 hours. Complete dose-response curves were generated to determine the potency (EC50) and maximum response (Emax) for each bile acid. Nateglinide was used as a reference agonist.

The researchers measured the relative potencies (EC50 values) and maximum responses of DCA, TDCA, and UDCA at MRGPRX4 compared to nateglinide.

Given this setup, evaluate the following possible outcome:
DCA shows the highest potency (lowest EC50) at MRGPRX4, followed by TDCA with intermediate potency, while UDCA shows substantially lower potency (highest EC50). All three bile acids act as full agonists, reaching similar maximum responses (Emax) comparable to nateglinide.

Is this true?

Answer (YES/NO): NO